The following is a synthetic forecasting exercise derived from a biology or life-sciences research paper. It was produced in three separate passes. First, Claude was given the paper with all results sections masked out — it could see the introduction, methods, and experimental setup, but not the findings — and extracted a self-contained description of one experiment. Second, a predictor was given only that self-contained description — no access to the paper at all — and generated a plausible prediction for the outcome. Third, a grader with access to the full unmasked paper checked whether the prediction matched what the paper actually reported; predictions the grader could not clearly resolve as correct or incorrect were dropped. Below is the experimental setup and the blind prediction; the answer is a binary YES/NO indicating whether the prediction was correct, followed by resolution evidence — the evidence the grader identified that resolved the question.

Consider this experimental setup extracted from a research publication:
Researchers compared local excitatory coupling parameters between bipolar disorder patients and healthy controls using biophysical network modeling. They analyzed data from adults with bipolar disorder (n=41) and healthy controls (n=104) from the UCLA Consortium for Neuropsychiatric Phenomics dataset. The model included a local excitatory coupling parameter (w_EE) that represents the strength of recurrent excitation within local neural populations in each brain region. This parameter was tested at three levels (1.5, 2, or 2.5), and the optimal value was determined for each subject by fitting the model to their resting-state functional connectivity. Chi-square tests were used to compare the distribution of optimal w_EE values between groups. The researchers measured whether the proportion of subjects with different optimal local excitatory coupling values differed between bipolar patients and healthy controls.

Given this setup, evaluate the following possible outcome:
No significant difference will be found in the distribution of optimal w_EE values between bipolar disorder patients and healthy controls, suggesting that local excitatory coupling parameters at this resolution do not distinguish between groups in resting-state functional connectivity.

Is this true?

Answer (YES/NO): NO